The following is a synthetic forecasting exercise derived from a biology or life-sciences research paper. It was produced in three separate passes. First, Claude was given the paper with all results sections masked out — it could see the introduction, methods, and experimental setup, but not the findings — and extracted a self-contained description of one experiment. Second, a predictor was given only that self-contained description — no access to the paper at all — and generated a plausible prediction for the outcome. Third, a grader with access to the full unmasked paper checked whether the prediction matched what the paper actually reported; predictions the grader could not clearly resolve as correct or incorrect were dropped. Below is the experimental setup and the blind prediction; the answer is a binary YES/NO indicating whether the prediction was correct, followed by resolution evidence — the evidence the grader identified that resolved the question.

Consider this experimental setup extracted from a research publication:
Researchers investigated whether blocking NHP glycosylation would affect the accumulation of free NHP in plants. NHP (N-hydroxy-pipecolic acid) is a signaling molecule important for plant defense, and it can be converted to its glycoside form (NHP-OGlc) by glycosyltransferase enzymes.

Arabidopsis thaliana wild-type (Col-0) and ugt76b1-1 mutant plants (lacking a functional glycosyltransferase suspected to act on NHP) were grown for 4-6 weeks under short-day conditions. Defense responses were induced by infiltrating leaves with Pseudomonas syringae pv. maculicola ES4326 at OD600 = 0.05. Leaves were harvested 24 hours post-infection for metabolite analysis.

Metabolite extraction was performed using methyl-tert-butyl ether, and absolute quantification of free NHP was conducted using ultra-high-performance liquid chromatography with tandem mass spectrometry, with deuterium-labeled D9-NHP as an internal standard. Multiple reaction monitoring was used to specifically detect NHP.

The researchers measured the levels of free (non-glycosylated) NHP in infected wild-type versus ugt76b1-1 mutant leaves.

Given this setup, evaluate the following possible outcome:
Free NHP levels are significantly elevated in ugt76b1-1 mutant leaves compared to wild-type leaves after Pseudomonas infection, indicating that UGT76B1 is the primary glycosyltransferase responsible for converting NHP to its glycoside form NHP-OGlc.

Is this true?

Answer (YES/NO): YES